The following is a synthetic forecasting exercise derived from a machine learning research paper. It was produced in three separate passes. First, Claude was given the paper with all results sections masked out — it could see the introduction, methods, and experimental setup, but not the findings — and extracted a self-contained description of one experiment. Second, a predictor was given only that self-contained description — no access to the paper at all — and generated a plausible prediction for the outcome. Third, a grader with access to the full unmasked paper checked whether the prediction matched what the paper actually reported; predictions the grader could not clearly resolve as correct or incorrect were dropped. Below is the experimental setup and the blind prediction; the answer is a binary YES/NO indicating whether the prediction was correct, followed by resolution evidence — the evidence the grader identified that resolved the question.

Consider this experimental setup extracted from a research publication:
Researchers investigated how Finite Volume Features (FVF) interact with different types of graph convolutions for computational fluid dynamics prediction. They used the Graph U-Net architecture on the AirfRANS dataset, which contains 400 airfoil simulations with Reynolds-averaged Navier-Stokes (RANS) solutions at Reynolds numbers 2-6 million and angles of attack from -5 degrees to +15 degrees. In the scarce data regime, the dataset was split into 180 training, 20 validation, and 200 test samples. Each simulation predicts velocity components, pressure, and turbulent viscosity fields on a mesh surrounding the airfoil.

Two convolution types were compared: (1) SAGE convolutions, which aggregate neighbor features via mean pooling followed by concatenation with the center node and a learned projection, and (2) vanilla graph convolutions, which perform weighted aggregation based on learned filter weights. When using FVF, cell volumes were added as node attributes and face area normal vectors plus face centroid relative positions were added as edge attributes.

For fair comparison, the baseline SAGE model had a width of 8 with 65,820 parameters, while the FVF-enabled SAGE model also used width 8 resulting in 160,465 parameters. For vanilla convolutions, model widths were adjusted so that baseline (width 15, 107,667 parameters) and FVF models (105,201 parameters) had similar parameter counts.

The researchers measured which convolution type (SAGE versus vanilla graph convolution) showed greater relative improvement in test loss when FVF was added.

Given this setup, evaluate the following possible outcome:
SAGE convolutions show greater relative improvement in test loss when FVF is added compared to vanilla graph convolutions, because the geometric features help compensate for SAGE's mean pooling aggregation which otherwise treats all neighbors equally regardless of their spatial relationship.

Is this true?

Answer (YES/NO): NO